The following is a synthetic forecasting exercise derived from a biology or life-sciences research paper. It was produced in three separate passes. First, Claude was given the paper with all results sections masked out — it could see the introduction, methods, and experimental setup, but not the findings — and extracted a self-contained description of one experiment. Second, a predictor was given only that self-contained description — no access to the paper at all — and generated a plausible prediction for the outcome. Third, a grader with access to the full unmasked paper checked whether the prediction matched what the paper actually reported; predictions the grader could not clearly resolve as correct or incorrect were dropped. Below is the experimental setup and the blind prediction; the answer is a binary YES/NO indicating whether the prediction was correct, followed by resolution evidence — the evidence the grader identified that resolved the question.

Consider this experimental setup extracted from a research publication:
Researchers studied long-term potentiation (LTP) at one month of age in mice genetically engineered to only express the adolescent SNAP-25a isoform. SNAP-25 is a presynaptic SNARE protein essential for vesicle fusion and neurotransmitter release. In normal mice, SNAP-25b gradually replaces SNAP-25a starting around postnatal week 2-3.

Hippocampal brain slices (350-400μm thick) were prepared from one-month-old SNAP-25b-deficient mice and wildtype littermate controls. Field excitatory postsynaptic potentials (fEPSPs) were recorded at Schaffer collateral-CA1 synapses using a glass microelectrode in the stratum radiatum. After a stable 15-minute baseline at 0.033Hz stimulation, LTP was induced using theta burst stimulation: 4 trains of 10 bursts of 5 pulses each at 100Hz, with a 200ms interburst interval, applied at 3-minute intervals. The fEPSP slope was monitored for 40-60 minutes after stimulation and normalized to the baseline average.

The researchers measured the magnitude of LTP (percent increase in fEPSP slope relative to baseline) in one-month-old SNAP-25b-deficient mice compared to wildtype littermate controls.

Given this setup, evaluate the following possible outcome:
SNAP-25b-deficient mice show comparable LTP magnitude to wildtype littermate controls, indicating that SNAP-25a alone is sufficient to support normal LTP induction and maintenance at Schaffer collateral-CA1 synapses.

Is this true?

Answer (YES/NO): NO